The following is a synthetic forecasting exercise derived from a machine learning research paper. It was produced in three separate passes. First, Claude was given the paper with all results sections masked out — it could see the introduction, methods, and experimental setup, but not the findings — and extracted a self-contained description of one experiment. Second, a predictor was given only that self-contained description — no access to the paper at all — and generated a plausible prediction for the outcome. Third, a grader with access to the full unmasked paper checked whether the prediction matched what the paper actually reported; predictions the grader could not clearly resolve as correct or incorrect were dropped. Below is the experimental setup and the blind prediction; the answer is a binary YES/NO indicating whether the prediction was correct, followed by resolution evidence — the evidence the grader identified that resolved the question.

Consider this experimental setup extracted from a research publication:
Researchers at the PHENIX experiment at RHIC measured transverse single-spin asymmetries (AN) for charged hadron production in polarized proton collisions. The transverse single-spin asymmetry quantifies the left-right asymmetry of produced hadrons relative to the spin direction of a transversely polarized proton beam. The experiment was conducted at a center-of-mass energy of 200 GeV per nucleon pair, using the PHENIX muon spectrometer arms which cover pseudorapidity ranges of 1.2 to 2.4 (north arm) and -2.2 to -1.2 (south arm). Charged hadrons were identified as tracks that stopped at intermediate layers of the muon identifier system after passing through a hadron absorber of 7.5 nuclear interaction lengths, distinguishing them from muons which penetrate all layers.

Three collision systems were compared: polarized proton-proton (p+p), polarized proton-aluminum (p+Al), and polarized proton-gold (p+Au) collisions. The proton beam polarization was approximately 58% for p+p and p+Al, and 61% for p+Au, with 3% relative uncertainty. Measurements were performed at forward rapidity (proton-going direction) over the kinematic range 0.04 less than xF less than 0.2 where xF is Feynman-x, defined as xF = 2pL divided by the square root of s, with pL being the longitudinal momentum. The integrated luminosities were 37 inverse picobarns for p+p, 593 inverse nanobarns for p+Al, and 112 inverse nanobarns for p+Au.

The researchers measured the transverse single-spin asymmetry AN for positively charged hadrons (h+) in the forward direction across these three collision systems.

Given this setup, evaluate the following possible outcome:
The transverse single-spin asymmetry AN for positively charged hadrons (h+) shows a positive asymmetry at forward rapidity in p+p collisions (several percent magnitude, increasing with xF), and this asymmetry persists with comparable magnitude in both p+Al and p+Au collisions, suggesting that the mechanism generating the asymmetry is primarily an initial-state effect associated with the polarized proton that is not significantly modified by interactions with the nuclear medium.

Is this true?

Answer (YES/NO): NO